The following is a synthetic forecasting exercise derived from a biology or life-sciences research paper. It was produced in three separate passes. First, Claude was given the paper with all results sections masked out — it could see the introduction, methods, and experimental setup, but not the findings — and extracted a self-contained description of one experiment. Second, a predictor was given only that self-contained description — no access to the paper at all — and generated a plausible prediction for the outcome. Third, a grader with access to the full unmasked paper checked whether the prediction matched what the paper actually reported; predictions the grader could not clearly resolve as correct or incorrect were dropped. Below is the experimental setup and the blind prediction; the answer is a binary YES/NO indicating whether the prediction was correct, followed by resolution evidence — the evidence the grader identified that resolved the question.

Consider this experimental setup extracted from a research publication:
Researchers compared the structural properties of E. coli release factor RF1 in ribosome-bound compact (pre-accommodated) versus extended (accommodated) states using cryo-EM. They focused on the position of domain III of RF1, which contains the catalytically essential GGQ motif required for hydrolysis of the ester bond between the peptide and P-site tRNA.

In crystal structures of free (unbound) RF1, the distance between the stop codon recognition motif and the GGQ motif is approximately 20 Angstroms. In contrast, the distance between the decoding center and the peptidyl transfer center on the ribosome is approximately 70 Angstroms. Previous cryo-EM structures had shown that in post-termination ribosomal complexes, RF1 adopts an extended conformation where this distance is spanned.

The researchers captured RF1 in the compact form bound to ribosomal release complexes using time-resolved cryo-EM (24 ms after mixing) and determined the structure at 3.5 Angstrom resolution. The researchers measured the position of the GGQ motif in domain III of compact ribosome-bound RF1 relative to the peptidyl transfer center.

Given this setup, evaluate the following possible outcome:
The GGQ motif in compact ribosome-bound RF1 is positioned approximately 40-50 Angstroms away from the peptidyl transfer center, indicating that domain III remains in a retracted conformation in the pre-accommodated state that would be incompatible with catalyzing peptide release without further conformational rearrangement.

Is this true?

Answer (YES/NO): NO